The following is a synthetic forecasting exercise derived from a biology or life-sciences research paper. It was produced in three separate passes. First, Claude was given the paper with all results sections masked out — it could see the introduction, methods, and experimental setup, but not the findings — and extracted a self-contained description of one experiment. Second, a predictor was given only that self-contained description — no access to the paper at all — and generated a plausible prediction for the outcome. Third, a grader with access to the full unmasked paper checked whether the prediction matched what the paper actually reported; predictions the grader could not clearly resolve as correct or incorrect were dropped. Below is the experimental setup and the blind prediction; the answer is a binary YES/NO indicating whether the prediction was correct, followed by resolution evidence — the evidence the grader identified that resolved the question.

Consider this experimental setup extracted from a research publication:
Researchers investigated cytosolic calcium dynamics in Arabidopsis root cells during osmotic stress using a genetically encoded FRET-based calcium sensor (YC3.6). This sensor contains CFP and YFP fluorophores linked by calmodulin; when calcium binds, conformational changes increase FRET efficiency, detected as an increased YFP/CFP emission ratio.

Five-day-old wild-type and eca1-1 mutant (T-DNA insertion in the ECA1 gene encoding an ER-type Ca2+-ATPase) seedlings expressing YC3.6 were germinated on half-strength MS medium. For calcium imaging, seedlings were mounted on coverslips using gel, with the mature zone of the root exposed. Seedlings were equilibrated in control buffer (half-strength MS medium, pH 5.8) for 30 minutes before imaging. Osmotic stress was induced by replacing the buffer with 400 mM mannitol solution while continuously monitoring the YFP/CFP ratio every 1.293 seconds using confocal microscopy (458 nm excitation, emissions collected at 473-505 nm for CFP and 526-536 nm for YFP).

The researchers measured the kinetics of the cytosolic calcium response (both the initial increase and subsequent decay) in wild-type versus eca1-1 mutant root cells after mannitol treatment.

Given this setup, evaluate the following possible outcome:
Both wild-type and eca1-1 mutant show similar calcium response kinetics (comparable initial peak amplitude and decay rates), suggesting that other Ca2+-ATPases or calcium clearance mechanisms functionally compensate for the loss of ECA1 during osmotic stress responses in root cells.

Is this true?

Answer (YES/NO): NO